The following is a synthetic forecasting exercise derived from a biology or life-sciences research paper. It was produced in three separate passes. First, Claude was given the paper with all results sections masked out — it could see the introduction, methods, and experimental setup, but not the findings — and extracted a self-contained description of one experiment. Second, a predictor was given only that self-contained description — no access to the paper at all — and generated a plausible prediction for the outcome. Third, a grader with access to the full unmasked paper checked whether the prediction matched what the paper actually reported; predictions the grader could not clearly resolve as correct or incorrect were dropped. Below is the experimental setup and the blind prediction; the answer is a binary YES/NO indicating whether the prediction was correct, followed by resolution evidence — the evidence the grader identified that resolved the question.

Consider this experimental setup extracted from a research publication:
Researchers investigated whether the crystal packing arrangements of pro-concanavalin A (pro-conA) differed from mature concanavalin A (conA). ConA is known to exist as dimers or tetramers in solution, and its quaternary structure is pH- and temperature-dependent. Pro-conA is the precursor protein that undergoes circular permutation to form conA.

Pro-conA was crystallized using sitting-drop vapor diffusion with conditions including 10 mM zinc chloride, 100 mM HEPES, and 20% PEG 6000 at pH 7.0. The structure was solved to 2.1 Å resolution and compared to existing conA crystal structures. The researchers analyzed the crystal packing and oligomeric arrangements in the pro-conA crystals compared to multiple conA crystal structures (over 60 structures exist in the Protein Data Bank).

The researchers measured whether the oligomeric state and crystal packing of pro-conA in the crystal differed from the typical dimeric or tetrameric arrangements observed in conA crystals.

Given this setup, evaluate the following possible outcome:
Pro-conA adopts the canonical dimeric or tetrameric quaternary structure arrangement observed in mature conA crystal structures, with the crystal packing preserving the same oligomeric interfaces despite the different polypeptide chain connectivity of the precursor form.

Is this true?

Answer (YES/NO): NO